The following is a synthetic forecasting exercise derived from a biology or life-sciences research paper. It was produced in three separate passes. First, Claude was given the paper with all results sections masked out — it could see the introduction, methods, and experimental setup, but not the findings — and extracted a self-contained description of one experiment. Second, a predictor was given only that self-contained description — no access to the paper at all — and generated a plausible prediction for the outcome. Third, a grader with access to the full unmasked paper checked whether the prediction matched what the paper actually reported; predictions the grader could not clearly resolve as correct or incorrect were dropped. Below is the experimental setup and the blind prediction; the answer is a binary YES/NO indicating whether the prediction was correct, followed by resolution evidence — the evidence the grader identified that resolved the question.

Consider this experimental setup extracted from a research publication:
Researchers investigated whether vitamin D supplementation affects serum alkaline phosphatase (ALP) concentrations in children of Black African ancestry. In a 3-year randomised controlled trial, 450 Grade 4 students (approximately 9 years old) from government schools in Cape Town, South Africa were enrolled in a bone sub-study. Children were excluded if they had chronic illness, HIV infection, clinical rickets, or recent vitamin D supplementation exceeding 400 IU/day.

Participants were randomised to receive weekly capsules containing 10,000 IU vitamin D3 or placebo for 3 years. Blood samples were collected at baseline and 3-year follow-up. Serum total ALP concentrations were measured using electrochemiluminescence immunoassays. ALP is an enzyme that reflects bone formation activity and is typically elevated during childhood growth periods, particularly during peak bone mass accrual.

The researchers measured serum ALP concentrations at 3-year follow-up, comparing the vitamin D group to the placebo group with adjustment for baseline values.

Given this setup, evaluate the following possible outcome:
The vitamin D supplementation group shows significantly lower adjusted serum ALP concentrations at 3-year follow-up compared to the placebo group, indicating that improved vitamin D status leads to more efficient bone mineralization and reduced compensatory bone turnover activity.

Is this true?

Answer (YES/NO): NO